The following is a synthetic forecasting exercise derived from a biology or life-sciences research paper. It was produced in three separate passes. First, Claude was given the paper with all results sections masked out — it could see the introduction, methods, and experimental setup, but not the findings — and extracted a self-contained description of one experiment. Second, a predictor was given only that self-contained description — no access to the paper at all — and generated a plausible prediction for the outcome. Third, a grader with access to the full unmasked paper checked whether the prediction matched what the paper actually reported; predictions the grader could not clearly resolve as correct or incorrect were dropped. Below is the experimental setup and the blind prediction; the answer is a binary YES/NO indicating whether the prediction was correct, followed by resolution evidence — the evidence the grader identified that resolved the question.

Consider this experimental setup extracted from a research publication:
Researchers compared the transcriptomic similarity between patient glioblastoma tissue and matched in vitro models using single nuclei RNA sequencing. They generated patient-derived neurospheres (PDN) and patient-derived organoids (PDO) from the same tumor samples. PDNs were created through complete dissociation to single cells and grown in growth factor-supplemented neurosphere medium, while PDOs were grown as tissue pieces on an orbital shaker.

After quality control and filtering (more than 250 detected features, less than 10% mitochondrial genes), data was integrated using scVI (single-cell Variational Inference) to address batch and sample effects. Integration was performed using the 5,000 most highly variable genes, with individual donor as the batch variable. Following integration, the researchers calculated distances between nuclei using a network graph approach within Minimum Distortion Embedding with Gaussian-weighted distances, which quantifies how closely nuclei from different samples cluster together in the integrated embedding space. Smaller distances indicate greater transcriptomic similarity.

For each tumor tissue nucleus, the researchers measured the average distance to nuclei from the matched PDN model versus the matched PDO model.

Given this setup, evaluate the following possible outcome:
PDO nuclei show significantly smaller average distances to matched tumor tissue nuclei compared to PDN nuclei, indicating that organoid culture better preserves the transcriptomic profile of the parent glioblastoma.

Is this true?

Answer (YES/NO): NO